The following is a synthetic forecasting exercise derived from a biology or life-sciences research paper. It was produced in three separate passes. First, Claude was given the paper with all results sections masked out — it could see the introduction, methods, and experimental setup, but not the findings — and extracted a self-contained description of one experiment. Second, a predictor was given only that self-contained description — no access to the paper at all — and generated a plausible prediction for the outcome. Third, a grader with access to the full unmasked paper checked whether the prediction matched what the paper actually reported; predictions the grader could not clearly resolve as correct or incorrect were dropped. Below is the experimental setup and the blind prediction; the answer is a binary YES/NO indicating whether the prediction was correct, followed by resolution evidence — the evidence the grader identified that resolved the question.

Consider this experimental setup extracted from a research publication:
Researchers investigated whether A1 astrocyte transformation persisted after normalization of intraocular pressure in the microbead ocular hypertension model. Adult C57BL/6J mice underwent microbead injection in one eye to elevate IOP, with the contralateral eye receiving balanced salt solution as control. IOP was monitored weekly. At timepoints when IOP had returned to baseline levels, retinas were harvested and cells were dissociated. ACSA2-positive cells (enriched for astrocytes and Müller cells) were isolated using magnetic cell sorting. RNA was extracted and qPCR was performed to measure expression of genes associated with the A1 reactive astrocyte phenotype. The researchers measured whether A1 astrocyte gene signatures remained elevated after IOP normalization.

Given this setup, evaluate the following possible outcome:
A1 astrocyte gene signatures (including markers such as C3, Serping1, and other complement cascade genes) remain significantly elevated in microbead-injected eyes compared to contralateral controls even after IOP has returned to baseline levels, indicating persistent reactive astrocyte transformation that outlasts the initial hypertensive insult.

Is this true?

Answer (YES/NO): YES